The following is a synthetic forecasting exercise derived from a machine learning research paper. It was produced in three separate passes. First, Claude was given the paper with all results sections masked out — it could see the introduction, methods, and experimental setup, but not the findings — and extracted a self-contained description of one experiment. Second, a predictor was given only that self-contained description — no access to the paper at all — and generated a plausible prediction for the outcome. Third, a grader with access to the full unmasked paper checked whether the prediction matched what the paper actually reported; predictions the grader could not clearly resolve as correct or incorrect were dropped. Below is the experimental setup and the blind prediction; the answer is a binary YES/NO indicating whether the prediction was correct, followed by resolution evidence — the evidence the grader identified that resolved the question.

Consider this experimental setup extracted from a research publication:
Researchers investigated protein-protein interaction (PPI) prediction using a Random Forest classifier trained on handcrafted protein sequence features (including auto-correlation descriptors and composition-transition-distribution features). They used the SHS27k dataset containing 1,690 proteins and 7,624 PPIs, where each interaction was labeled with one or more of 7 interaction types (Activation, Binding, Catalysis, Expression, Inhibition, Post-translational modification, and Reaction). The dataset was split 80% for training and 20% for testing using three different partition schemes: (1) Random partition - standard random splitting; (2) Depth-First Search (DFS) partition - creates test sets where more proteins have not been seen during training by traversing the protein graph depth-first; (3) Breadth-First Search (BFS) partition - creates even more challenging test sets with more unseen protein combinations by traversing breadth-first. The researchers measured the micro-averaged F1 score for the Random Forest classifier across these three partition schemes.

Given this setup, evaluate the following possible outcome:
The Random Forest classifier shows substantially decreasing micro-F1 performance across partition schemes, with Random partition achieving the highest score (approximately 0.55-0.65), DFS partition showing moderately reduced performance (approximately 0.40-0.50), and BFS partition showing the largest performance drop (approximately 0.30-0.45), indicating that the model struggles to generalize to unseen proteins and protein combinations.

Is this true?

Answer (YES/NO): NO